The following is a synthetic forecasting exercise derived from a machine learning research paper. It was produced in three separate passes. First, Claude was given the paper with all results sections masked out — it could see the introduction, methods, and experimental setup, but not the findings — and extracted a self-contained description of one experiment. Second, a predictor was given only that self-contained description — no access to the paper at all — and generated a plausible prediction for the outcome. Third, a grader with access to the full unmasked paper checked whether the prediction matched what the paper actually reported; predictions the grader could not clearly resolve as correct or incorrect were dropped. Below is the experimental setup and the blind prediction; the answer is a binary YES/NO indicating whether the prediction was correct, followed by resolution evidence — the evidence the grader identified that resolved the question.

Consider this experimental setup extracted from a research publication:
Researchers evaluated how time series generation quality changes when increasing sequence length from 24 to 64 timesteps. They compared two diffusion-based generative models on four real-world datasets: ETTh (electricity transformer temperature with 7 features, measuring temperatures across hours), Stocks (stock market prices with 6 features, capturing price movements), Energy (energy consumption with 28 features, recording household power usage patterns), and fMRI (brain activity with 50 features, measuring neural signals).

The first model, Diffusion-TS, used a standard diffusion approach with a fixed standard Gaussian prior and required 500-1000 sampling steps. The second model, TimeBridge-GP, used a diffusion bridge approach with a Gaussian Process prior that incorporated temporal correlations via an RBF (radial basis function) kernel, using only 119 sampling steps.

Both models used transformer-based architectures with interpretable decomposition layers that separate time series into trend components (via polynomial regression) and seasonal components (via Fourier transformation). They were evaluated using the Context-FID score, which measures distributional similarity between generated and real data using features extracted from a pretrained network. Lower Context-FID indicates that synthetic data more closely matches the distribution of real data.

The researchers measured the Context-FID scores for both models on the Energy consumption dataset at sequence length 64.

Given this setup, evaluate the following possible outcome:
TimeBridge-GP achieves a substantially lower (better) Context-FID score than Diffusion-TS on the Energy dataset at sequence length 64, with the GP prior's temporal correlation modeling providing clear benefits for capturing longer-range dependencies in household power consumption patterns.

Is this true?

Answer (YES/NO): NO